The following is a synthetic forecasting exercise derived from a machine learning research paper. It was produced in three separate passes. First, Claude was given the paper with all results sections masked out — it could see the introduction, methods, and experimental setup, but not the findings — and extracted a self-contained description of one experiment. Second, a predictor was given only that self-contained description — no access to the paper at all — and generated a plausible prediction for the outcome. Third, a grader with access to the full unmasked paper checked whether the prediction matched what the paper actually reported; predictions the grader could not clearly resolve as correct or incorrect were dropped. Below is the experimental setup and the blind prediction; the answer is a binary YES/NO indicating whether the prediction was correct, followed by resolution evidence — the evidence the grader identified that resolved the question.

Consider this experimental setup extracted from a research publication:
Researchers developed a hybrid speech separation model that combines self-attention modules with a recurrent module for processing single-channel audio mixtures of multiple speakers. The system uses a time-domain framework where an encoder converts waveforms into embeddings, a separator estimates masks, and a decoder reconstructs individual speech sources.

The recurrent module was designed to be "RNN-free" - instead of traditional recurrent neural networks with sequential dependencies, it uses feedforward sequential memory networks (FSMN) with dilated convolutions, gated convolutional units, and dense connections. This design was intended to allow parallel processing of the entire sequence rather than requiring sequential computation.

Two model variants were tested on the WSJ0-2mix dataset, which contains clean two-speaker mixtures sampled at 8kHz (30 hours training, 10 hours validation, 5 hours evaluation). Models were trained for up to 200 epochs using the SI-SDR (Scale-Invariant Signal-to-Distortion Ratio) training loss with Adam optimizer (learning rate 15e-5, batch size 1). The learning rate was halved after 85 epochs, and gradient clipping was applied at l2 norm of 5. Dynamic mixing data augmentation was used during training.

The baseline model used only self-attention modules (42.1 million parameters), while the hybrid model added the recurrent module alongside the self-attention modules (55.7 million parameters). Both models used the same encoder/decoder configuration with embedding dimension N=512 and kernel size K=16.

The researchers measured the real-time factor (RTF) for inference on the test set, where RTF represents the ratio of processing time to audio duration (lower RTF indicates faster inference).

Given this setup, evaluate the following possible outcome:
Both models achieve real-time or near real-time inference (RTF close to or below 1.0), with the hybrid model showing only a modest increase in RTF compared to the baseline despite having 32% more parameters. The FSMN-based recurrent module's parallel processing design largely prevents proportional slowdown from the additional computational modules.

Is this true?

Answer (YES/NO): YES